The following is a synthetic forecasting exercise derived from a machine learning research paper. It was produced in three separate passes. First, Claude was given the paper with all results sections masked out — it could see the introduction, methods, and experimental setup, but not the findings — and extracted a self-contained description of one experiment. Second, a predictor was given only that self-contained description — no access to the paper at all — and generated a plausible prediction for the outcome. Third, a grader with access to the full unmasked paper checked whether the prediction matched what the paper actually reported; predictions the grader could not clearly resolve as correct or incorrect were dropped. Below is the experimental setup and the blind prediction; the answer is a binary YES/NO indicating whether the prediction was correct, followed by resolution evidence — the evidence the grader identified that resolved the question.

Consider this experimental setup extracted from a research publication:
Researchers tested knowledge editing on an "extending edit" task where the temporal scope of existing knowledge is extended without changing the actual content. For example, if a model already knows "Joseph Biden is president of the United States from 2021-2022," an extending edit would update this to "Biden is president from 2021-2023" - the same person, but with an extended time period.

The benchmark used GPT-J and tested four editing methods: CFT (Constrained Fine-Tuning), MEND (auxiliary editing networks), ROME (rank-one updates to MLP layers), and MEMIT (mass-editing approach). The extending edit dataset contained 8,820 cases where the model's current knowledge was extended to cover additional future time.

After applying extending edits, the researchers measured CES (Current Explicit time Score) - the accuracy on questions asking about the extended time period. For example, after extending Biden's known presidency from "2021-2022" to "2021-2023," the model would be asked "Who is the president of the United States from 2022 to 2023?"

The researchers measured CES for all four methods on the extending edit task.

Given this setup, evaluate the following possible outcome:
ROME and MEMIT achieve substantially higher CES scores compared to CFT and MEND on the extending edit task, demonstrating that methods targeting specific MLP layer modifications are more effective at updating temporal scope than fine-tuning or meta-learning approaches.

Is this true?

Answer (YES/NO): NO